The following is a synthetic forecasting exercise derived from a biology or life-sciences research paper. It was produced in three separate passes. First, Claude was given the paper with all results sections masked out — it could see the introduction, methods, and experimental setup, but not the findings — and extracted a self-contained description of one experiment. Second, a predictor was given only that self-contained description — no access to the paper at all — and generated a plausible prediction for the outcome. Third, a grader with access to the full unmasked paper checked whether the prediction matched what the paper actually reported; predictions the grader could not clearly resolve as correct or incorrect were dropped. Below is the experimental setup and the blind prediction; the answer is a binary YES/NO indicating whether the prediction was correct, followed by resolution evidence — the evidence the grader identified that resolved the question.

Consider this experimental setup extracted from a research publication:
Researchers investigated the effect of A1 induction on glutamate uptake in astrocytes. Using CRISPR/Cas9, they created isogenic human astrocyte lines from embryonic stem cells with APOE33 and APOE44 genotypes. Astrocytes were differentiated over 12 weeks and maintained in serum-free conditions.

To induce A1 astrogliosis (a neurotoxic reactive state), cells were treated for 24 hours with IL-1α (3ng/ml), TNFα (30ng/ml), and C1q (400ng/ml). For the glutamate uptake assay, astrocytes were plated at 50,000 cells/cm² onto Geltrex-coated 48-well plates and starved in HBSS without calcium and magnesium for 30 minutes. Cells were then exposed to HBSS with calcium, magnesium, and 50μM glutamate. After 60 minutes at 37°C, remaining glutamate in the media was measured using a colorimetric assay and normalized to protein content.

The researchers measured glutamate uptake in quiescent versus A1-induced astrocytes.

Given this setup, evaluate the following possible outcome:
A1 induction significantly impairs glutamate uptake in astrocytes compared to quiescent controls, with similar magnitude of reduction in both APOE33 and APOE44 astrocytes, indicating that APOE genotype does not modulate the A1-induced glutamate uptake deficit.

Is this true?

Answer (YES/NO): NO